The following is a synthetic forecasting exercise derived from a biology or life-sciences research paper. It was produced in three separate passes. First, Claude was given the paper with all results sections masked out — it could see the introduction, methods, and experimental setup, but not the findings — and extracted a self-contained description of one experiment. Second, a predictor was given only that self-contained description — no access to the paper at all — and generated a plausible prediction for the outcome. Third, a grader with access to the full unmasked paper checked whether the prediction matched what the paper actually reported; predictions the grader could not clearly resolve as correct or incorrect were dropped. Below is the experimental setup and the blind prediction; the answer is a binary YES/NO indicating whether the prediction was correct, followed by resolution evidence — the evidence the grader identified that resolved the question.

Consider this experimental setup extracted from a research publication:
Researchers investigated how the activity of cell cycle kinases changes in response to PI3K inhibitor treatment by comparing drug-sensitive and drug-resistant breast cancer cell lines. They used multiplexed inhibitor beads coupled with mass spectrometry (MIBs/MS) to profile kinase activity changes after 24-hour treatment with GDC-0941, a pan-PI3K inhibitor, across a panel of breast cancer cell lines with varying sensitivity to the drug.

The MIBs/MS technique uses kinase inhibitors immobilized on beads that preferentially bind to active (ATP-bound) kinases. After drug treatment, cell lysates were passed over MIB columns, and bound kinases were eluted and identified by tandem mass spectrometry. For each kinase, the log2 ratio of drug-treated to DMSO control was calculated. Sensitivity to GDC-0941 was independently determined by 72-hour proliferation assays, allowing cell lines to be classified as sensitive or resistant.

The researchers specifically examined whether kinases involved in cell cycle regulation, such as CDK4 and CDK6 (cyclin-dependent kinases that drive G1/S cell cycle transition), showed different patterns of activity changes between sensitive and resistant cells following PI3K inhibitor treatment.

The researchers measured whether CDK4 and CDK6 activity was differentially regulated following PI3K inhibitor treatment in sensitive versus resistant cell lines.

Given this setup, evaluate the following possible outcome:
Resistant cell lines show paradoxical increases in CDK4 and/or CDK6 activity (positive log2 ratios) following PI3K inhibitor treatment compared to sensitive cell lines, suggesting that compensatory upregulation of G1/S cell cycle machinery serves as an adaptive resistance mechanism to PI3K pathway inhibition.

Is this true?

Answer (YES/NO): NO